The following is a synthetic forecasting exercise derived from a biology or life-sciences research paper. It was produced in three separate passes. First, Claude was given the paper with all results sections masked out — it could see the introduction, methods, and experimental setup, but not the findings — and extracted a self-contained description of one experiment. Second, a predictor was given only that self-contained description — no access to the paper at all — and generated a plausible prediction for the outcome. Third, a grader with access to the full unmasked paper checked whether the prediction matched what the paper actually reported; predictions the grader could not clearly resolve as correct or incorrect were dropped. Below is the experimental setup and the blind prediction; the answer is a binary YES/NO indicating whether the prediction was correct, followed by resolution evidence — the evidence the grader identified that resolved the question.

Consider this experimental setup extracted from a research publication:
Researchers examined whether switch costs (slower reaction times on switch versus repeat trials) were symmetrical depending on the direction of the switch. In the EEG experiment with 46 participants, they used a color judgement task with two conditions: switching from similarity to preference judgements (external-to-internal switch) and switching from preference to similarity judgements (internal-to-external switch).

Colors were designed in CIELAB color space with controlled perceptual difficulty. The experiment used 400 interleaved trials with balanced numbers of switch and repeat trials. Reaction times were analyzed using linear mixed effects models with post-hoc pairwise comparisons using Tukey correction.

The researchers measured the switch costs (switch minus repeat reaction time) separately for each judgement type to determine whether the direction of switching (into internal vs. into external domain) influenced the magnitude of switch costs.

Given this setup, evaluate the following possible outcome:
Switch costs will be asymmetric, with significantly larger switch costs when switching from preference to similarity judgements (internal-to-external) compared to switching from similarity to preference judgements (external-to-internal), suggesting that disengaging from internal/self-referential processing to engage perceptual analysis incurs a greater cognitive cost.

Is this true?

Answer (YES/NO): NO